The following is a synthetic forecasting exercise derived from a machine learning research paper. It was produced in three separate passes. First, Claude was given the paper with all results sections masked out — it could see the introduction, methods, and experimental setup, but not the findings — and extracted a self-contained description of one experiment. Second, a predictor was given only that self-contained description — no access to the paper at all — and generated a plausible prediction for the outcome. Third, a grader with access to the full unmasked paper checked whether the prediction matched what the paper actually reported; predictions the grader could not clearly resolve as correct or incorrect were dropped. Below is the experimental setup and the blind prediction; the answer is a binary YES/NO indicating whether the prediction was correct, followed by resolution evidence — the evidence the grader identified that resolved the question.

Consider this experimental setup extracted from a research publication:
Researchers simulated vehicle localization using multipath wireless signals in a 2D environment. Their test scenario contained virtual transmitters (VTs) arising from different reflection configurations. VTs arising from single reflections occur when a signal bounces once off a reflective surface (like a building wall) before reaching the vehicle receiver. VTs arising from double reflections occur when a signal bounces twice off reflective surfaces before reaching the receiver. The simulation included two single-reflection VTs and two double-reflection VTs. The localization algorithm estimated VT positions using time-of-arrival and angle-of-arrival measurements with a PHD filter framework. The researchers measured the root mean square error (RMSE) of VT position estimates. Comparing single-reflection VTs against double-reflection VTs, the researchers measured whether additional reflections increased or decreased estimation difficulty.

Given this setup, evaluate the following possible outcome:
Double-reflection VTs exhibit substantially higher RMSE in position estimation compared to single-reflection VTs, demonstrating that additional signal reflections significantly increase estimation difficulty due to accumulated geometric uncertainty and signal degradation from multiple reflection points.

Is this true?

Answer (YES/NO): NO